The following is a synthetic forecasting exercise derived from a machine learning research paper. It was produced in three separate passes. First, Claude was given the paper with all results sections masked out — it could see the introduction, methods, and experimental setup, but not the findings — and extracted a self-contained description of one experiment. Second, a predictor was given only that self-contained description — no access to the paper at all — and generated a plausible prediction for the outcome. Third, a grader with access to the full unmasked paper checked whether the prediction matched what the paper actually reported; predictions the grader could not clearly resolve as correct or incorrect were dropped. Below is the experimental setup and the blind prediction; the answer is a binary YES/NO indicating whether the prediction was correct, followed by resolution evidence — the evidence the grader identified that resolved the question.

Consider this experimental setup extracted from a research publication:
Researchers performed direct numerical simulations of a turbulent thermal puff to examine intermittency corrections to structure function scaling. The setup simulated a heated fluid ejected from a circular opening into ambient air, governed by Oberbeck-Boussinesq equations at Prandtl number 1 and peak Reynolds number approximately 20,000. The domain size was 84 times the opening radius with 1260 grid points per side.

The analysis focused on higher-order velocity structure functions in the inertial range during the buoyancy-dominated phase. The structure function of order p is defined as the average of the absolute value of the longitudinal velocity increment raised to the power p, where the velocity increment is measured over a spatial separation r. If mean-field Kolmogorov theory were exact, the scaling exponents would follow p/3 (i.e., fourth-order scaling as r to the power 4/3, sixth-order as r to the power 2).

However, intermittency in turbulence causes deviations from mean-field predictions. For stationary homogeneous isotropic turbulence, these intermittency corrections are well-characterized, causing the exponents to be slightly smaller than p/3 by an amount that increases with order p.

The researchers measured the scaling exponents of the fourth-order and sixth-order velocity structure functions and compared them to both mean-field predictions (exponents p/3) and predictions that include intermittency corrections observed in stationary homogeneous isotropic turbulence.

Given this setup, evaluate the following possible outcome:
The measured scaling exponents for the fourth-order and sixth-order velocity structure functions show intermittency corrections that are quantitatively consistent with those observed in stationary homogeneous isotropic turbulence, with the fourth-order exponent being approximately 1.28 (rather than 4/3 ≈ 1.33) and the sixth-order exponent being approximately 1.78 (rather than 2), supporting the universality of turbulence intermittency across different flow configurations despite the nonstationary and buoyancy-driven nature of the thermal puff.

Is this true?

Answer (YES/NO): NO